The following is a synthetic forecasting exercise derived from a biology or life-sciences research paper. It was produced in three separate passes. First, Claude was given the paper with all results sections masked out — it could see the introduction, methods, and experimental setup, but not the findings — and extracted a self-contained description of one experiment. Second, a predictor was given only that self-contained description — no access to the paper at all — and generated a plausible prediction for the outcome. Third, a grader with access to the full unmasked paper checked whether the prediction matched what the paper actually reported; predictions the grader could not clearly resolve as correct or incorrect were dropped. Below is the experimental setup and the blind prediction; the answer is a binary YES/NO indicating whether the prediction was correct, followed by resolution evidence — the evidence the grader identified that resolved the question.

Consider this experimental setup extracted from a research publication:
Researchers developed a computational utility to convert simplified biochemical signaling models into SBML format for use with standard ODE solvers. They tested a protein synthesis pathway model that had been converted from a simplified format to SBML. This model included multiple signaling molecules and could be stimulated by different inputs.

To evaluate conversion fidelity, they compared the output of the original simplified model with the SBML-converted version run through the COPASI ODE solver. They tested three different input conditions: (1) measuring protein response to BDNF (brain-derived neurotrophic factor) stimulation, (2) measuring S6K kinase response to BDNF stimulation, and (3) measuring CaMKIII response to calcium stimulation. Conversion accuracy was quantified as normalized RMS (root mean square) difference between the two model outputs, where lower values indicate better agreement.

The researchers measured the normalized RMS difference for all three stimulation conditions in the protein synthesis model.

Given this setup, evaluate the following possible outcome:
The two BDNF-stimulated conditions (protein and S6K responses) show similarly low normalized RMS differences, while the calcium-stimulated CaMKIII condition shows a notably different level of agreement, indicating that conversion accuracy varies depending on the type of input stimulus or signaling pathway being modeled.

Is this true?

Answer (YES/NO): NO